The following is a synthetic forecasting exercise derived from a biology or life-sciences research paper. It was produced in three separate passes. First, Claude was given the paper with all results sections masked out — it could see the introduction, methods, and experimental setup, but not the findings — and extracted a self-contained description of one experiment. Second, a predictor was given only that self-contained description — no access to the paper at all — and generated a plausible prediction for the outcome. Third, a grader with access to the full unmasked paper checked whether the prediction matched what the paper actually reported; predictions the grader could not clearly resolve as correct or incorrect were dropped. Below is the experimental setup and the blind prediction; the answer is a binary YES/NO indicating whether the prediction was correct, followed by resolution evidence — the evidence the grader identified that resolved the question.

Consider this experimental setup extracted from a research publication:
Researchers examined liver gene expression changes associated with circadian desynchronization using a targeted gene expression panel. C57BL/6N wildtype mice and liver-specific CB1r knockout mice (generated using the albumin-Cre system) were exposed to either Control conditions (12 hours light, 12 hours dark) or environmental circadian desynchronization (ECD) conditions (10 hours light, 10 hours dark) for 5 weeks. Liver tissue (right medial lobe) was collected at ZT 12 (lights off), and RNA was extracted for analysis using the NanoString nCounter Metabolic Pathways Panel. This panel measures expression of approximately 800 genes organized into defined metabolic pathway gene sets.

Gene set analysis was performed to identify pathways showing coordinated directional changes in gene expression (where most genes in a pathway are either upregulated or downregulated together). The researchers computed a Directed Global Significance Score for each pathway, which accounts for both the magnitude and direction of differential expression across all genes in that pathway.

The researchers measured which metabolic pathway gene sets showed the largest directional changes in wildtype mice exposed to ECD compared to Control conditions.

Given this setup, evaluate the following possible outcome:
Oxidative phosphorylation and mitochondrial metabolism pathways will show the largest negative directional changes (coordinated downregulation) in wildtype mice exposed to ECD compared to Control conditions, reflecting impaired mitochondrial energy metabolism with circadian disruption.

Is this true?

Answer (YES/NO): NO